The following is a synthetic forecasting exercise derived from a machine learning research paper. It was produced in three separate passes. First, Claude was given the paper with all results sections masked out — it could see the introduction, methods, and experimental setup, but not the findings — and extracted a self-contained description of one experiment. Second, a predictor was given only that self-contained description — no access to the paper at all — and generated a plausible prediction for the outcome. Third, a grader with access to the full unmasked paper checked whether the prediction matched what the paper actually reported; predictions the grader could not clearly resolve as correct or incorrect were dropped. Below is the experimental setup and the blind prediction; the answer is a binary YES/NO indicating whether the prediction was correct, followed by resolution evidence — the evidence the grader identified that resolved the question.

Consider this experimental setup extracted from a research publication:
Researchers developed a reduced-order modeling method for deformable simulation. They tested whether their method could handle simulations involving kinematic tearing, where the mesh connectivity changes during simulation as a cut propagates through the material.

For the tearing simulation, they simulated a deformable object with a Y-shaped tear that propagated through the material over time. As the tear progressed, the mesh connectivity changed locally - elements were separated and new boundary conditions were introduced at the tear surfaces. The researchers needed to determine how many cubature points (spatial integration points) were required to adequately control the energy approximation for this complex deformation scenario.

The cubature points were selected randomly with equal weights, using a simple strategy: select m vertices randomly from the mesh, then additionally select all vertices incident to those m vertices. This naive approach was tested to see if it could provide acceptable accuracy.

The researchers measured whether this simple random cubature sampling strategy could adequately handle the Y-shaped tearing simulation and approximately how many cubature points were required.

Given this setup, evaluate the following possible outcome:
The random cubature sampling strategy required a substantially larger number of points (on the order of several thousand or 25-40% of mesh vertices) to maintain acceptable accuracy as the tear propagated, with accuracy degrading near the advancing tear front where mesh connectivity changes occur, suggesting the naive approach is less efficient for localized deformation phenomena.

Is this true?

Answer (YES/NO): NO